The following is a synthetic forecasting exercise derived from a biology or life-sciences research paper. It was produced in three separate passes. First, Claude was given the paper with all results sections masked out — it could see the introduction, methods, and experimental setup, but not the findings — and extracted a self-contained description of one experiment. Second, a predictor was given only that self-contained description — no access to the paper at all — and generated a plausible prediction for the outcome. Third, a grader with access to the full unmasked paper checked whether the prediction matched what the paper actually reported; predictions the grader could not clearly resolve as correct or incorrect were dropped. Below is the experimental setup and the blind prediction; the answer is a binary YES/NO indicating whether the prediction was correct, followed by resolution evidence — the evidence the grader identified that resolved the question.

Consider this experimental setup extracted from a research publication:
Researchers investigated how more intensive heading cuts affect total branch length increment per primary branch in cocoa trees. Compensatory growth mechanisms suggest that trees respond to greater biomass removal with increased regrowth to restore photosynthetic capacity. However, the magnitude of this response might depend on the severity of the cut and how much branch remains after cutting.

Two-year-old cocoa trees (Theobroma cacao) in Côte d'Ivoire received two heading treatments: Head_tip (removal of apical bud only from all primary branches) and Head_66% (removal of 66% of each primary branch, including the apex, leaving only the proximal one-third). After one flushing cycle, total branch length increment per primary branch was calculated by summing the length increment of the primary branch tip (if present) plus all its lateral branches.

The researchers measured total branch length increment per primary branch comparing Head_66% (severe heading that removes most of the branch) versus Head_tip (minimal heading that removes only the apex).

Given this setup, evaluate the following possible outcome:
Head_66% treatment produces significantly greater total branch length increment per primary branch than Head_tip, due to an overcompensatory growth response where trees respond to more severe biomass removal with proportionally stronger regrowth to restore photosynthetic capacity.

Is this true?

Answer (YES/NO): NO